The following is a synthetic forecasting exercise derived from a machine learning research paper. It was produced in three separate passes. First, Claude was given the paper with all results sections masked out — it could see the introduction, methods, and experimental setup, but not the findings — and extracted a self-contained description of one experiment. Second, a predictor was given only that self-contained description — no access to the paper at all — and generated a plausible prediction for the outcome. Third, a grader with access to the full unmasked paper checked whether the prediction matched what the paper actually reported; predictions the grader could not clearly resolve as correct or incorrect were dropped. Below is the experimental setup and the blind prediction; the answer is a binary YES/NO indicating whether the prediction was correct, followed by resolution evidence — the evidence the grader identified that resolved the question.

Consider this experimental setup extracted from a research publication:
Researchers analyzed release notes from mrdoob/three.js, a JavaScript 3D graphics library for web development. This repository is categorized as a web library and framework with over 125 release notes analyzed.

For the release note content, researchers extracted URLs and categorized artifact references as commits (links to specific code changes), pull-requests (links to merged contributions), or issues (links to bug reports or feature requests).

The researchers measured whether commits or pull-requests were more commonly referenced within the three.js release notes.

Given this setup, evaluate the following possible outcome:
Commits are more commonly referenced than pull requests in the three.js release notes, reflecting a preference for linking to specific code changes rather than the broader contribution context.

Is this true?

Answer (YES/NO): YES